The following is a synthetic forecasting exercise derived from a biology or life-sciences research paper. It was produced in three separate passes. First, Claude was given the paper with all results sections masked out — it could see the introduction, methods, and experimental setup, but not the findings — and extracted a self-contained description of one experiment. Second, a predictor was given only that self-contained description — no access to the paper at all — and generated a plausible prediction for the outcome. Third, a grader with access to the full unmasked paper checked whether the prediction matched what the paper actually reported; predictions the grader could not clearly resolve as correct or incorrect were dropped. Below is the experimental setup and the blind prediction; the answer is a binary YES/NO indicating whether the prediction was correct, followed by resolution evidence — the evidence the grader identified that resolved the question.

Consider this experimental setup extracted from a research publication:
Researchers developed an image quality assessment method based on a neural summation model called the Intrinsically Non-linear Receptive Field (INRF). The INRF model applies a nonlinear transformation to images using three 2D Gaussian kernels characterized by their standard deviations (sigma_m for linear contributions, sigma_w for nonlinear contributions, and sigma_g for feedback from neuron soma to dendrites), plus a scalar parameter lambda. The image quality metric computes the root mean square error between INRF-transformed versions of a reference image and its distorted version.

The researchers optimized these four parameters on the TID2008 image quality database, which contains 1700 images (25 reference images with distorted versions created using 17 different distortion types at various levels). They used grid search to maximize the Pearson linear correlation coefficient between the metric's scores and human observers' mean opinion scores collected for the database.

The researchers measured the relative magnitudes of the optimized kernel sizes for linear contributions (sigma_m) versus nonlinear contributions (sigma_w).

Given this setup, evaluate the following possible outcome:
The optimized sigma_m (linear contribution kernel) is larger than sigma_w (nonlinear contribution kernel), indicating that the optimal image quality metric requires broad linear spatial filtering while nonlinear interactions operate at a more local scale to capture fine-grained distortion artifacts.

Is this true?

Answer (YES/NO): NO